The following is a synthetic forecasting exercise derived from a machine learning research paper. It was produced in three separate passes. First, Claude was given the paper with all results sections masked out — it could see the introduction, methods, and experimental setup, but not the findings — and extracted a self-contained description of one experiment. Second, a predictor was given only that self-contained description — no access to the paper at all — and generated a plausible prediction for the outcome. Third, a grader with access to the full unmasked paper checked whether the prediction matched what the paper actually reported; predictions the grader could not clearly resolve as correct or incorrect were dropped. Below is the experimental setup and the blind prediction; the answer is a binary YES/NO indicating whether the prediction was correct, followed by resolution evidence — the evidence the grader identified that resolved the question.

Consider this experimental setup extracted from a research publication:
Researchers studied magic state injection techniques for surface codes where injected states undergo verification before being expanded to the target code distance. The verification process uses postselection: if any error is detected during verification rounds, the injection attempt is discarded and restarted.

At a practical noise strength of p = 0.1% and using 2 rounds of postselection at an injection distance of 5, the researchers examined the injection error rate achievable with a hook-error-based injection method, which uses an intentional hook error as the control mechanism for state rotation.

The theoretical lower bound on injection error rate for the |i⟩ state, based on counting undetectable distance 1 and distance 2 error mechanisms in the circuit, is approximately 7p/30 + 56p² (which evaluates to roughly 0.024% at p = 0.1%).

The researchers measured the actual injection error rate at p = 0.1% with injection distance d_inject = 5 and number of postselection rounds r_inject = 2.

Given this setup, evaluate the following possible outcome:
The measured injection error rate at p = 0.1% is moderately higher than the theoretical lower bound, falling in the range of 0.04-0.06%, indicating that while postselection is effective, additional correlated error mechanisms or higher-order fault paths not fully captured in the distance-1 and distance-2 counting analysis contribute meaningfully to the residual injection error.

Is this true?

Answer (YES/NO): NO